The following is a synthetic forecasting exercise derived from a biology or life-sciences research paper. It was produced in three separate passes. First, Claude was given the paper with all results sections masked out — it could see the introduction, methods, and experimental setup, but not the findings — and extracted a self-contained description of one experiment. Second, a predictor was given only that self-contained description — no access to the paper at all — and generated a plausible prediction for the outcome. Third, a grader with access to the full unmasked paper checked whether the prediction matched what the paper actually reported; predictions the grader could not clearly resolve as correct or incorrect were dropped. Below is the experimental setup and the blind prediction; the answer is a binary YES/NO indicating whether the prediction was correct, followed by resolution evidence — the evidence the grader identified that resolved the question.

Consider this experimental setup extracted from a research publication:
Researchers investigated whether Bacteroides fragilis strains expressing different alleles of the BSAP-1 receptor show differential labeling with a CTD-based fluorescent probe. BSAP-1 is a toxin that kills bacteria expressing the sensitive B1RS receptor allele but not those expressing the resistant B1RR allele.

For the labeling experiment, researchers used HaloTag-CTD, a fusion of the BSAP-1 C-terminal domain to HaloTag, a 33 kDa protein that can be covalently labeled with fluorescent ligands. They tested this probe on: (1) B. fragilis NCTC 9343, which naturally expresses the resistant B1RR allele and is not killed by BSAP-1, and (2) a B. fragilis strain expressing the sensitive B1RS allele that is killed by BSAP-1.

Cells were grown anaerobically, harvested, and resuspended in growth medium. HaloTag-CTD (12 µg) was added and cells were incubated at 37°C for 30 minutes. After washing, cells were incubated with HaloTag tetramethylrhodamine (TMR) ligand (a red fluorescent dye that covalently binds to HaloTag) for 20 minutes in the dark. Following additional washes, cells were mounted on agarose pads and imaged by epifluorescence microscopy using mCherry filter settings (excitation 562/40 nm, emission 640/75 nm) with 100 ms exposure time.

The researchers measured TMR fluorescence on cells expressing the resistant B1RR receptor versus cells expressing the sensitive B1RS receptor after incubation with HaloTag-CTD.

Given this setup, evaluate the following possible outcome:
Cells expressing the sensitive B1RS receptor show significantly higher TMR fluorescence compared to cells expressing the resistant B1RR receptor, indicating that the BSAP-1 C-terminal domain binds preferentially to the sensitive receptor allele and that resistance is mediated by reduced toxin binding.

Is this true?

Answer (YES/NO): YES